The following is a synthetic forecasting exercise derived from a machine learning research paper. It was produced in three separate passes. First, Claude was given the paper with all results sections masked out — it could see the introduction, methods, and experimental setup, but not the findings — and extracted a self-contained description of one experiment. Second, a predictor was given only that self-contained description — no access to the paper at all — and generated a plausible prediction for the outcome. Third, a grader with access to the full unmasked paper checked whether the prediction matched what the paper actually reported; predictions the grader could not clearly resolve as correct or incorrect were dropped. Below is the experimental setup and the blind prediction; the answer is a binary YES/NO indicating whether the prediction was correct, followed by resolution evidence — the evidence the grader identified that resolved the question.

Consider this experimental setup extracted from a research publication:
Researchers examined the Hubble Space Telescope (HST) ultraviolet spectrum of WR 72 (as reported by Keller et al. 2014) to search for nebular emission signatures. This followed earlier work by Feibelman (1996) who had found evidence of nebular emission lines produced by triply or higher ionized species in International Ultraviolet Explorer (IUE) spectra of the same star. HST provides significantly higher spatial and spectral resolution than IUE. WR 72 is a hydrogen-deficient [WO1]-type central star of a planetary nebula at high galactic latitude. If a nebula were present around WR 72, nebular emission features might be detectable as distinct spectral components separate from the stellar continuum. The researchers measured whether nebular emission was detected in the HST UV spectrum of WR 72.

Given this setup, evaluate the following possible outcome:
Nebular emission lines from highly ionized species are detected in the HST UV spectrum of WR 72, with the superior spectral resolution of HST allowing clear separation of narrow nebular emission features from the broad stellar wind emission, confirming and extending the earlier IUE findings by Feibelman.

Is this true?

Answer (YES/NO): NO